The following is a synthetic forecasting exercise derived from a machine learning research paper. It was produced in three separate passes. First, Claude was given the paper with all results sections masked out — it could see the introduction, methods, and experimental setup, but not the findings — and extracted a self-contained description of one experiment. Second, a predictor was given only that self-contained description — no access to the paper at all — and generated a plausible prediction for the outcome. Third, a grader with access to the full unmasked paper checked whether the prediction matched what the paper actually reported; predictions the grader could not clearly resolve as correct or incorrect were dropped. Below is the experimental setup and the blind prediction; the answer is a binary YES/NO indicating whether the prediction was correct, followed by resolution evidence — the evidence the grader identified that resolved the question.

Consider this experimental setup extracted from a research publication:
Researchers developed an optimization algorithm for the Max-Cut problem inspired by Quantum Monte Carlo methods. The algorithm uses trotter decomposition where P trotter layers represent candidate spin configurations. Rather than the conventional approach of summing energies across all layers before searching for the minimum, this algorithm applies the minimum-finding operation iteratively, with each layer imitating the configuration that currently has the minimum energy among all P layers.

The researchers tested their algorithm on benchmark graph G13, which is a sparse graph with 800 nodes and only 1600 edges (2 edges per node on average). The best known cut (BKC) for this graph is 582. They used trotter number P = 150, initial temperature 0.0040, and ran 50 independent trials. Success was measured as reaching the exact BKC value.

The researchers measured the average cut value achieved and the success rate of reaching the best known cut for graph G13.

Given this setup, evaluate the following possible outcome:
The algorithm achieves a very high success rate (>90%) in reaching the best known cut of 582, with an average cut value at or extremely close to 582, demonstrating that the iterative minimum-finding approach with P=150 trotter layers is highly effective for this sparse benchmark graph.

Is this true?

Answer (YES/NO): NO